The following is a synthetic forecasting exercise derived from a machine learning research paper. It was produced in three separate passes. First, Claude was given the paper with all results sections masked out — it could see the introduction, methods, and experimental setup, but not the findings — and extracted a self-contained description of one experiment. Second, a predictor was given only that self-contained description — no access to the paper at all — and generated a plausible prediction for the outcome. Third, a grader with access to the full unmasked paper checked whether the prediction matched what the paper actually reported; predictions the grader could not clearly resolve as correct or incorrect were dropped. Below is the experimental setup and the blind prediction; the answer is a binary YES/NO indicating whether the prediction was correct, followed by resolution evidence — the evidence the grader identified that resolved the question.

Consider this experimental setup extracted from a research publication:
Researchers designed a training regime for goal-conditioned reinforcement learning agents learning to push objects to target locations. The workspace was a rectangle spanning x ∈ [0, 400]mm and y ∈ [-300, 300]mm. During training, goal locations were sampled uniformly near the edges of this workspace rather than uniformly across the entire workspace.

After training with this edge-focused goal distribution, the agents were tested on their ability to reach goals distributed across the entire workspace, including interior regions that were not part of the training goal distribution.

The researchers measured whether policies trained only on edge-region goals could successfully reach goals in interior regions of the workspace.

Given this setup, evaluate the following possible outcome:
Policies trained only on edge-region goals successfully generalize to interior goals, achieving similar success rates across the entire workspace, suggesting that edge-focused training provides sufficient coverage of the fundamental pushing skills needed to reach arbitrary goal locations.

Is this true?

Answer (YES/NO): YES